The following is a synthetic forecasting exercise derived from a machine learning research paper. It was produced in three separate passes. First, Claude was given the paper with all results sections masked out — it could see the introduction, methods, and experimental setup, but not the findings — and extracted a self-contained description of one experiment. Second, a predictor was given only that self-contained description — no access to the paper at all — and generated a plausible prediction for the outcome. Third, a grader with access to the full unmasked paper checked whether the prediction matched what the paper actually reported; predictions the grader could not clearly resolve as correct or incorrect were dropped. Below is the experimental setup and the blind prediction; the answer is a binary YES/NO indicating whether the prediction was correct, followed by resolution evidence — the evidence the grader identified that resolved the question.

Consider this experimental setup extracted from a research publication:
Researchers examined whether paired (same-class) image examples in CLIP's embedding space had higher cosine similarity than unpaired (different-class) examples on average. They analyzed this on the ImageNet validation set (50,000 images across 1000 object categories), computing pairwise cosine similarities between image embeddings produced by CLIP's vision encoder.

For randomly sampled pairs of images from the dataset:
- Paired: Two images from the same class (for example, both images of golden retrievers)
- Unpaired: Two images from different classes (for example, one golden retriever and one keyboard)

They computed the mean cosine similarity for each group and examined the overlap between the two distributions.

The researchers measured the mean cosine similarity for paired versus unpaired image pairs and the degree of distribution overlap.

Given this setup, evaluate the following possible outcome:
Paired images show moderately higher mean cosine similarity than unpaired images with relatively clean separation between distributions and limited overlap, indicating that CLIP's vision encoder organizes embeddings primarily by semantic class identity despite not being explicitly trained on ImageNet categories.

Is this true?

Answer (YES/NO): NO